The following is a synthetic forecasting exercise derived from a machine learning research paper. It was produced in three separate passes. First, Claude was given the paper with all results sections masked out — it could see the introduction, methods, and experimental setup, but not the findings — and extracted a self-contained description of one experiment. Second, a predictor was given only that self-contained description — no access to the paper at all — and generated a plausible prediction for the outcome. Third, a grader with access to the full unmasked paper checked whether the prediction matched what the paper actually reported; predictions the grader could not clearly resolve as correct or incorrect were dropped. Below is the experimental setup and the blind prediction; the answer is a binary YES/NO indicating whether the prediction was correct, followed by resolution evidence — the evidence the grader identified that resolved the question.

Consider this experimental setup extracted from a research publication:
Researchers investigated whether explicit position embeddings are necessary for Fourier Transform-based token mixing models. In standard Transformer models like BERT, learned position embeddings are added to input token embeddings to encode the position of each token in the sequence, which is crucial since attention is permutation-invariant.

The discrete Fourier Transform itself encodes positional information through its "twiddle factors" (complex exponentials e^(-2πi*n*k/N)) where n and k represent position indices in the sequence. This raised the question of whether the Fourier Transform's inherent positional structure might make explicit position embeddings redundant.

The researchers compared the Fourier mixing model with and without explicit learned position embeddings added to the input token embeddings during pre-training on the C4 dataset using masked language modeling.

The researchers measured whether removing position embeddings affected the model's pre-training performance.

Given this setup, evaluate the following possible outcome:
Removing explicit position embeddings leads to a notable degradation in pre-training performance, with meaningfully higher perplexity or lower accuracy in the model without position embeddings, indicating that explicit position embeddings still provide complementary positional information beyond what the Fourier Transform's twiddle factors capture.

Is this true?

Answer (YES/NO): NO